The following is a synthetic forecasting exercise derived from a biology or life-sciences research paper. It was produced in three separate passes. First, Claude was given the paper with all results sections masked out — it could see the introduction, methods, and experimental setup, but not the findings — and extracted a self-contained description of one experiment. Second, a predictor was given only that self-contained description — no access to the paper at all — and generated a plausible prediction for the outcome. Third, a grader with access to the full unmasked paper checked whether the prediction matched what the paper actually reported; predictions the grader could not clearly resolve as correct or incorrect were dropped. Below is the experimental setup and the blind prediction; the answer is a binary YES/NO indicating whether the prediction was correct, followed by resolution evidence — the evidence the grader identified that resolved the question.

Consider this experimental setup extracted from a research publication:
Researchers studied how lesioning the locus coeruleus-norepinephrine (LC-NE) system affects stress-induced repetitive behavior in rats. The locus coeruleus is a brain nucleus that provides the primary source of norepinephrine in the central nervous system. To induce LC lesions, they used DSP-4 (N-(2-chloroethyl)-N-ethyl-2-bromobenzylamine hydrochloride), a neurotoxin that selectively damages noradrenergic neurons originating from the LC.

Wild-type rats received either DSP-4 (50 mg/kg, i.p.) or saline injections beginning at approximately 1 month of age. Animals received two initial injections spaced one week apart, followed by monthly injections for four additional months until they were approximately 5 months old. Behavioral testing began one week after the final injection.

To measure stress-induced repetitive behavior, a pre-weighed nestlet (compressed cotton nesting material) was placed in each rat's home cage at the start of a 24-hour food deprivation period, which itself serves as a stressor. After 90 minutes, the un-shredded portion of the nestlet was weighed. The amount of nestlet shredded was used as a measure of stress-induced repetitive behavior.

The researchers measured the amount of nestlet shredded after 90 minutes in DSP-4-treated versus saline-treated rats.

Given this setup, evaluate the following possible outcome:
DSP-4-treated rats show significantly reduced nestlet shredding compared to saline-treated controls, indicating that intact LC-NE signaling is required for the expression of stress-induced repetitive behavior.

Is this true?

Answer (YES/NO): YES